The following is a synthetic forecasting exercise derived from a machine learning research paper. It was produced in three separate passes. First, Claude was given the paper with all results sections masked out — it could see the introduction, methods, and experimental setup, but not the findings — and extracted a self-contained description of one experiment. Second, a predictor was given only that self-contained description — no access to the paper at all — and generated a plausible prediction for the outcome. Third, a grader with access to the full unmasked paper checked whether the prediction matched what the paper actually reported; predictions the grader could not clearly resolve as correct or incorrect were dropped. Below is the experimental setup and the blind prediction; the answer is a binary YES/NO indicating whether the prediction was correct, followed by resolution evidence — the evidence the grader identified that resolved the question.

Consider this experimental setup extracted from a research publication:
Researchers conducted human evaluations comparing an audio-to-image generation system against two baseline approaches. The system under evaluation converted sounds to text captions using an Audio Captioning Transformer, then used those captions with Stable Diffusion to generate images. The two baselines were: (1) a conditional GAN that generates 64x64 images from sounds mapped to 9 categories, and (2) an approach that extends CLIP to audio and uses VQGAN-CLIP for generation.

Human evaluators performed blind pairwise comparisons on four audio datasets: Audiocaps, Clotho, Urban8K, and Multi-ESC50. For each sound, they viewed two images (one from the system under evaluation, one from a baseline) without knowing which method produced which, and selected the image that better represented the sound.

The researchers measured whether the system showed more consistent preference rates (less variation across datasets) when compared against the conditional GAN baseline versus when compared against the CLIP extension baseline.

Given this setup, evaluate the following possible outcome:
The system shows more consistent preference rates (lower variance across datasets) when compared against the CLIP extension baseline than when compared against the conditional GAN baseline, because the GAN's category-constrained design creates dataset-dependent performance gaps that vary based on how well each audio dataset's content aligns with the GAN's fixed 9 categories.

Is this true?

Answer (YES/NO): NO